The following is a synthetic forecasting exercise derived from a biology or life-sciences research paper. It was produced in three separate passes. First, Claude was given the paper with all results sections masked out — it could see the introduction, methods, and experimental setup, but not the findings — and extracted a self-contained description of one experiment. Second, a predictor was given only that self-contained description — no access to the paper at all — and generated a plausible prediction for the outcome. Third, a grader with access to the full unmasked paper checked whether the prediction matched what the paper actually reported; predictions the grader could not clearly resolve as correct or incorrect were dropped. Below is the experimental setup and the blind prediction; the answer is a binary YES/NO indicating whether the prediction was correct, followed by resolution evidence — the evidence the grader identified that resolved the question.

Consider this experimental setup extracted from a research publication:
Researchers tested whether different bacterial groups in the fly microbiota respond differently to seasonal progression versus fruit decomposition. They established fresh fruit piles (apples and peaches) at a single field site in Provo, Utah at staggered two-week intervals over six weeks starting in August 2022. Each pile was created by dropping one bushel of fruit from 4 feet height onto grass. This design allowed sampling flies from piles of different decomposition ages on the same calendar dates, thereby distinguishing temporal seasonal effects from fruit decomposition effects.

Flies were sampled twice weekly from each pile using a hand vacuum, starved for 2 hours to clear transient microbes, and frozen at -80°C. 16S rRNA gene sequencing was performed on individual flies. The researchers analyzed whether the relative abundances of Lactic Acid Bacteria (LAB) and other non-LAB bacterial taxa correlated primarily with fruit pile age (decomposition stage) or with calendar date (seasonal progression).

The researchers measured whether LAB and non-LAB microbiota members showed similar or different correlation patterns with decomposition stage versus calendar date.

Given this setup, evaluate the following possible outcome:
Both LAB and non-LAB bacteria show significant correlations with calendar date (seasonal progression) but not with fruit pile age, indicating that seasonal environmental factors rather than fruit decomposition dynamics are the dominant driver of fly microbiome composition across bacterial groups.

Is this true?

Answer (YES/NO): NO